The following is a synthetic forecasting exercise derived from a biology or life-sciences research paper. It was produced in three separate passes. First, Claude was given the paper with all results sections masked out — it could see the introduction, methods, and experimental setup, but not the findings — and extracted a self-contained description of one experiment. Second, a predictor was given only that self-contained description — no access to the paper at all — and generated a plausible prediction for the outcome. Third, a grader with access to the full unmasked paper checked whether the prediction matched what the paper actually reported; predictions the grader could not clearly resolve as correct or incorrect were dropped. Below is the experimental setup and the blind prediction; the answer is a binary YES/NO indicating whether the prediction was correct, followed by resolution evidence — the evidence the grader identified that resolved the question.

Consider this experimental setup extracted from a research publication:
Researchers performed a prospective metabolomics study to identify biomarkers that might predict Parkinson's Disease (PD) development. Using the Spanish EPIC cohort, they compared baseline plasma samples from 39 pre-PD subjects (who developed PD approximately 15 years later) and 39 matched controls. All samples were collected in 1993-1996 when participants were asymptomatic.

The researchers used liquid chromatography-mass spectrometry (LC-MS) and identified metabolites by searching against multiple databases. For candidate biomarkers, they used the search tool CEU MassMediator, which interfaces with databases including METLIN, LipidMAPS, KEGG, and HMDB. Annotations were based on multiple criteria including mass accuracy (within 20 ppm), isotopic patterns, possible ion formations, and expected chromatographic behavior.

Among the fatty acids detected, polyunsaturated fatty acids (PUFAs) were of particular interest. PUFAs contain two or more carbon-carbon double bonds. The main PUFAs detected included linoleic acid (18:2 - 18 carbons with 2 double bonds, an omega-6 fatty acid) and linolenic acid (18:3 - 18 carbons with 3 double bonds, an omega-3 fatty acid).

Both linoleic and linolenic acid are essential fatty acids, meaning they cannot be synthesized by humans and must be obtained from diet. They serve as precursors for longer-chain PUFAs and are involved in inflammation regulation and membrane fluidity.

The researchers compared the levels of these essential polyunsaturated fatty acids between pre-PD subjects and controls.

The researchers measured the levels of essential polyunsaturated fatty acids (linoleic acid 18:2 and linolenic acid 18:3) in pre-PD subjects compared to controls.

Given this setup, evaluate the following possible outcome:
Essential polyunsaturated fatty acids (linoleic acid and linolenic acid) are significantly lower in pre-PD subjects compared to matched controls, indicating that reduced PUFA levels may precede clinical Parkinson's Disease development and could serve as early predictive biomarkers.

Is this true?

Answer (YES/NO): NO